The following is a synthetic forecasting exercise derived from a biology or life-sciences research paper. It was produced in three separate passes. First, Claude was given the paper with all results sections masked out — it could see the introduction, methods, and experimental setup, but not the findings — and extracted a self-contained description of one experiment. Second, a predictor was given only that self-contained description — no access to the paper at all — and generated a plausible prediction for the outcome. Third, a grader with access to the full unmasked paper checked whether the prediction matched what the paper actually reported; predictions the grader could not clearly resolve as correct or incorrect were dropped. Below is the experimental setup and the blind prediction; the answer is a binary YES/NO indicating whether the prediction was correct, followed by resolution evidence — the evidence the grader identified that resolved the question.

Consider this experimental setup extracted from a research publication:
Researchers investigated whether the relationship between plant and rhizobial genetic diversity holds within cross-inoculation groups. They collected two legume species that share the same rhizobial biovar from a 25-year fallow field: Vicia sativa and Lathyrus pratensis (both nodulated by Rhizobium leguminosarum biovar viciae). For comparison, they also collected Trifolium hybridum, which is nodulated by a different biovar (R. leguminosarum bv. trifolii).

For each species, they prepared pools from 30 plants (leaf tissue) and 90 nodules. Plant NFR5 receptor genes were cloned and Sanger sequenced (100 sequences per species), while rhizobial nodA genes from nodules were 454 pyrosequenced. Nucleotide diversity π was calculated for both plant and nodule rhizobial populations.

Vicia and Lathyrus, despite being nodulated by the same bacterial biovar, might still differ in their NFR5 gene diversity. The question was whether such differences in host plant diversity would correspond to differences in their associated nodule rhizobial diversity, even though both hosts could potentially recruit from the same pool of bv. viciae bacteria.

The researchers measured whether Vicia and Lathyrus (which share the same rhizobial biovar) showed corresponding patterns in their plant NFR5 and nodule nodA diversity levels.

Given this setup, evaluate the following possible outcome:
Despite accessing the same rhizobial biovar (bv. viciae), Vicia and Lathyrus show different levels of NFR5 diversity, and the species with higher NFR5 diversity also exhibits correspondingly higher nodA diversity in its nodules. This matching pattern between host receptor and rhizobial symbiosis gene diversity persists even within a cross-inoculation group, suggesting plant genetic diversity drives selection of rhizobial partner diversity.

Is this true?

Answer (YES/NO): YES